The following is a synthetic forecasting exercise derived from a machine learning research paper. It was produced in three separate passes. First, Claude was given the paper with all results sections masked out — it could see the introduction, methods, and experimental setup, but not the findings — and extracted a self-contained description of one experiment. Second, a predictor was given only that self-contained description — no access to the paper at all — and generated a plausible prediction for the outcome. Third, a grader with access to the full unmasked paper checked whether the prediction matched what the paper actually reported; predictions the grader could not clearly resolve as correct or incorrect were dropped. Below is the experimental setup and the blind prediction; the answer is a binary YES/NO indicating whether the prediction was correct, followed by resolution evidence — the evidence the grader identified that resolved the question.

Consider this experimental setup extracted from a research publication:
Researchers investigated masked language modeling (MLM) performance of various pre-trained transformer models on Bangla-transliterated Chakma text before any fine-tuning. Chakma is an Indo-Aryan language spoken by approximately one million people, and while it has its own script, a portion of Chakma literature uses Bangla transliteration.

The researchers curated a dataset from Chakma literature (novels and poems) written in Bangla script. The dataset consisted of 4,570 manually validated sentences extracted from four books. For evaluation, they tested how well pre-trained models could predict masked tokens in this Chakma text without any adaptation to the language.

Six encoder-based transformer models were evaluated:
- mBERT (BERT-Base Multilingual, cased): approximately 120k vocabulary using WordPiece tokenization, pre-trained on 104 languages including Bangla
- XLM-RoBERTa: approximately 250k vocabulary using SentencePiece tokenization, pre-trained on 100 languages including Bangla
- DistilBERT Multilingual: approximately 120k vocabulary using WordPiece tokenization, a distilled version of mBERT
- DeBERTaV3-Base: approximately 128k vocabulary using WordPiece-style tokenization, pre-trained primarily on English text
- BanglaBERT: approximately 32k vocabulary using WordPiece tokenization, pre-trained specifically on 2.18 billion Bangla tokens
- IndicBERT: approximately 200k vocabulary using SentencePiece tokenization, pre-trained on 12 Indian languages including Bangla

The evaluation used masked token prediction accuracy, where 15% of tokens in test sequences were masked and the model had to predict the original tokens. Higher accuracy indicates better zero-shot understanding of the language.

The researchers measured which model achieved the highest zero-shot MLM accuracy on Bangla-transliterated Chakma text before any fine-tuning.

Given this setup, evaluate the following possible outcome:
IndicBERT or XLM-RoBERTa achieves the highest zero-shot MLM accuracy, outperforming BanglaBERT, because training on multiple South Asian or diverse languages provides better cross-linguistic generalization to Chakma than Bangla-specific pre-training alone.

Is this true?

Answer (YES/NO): NO